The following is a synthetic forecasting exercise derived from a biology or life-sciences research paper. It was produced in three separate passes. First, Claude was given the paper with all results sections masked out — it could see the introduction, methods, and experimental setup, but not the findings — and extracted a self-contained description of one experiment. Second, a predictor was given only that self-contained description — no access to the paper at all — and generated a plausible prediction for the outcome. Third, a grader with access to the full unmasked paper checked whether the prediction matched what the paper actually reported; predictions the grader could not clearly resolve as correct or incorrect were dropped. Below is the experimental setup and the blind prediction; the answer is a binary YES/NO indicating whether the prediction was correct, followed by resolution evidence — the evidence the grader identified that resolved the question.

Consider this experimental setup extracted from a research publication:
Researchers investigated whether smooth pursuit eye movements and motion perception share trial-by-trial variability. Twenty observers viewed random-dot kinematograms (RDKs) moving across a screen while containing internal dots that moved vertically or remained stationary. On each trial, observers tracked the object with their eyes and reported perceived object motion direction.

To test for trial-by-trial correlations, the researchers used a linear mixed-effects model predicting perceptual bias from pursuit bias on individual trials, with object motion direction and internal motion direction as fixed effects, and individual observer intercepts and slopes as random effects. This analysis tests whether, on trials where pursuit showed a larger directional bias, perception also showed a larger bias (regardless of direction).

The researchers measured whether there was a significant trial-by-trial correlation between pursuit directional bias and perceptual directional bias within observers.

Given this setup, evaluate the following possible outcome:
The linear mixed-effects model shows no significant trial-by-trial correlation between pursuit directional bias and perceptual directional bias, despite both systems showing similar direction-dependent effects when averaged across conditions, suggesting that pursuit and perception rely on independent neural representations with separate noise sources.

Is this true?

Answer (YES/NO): NO